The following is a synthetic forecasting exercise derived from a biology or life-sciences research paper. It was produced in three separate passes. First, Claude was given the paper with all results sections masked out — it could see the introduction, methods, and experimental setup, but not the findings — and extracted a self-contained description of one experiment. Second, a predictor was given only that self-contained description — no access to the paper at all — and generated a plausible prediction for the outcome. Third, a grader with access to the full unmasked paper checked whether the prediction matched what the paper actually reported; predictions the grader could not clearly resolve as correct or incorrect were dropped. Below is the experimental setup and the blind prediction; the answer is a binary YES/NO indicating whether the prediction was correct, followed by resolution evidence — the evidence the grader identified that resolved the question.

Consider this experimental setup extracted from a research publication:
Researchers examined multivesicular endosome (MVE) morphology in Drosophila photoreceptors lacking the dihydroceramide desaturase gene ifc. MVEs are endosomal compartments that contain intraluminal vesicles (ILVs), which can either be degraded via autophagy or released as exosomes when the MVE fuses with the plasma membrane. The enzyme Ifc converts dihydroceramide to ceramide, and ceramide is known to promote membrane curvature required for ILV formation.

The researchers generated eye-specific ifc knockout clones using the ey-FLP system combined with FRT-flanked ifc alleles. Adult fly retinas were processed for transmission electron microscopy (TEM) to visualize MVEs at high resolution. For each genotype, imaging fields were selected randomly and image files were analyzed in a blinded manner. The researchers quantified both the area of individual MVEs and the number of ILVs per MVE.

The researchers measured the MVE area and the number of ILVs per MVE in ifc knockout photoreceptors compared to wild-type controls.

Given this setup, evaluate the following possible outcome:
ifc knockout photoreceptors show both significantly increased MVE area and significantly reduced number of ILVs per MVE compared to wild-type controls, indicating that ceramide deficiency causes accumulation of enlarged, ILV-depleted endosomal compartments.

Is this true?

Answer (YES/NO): NO